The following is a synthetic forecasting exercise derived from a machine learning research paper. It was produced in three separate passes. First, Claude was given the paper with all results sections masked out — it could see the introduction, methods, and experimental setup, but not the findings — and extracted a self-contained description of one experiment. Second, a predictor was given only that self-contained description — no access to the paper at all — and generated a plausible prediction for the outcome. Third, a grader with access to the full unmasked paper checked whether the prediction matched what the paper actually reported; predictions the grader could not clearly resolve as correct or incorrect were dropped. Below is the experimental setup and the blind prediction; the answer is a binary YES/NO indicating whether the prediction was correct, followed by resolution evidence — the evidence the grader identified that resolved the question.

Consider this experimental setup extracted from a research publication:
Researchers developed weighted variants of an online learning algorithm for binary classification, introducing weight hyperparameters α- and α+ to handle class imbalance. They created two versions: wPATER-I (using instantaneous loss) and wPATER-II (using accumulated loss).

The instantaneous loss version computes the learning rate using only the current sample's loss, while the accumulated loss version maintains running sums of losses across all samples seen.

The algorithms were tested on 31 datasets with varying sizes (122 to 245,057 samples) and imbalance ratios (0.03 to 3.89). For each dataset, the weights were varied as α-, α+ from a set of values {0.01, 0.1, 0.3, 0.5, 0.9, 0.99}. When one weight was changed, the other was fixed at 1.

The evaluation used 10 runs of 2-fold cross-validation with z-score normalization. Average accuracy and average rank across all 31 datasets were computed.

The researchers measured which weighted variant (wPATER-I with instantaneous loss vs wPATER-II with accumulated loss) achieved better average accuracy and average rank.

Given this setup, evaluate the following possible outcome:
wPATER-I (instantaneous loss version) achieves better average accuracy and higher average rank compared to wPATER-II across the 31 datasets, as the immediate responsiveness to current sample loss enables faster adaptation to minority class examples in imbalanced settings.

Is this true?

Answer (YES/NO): YES